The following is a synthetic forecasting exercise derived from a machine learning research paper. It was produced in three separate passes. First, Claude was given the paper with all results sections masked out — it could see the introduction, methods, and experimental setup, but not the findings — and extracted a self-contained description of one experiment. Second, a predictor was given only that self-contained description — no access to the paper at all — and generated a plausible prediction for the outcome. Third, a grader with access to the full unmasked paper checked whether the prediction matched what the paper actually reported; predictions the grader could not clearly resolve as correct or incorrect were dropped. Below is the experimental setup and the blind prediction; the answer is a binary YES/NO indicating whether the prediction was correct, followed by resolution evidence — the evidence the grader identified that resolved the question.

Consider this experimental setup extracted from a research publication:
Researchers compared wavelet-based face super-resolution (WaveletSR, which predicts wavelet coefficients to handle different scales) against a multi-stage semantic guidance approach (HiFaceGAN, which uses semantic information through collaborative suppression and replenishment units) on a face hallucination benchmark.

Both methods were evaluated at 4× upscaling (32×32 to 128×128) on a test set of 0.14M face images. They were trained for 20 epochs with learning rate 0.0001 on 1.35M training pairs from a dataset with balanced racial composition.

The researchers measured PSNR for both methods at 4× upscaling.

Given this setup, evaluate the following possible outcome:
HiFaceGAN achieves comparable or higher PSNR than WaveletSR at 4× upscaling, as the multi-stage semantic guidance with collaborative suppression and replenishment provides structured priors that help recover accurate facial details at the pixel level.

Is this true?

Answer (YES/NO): NO